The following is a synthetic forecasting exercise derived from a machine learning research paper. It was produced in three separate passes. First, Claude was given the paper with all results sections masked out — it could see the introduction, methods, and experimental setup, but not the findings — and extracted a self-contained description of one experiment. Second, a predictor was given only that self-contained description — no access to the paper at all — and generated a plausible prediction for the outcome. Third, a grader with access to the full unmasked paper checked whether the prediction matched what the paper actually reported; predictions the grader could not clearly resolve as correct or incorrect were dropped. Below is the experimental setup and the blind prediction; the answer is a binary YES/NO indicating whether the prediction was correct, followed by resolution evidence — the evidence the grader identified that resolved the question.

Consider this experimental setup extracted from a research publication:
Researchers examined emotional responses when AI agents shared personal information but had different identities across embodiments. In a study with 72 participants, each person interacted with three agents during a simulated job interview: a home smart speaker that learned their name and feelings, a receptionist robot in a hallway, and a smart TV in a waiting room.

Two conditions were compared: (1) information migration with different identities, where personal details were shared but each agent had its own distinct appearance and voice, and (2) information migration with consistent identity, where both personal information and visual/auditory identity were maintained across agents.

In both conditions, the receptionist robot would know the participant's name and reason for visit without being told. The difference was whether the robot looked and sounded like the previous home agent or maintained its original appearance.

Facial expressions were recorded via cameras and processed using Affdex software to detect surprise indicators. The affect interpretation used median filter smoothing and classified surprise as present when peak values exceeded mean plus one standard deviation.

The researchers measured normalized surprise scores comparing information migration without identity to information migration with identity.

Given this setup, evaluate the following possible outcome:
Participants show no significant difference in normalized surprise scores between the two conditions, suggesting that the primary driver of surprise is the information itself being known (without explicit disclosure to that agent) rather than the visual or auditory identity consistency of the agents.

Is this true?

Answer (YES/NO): YES